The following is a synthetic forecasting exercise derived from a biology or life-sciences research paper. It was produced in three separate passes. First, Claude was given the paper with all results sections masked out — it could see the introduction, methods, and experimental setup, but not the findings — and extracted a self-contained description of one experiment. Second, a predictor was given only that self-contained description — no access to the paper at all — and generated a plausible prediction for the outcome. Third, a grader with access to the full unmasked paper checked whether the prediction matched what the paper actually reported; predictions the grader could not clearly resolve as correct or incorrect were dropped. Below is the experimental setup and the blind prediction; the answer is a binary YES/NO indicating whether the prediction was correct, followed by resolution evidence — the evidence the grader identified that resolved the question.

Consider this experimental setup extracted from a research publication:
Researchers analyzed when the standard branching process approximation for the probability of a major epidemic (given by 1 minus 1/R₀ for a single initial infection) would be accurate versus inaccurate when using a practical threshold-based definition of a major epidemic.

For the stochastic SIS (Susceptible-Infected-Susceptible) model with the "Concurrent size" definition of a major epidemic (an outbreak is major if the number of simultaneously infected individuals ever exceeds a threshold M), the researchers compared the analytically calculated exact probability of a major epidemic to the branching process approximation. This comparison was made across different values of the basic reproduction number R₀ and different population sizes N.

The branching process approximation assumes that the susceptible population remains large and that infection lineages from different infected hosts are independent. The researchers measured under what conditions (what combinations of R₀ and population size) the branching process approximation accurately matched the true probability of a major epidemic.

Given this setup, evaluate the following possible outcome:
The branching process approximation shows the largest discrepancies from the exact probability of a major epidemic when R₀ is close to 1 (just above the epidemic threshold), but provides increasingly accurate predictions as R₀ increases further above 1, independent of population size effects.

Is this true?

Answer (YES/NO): NO